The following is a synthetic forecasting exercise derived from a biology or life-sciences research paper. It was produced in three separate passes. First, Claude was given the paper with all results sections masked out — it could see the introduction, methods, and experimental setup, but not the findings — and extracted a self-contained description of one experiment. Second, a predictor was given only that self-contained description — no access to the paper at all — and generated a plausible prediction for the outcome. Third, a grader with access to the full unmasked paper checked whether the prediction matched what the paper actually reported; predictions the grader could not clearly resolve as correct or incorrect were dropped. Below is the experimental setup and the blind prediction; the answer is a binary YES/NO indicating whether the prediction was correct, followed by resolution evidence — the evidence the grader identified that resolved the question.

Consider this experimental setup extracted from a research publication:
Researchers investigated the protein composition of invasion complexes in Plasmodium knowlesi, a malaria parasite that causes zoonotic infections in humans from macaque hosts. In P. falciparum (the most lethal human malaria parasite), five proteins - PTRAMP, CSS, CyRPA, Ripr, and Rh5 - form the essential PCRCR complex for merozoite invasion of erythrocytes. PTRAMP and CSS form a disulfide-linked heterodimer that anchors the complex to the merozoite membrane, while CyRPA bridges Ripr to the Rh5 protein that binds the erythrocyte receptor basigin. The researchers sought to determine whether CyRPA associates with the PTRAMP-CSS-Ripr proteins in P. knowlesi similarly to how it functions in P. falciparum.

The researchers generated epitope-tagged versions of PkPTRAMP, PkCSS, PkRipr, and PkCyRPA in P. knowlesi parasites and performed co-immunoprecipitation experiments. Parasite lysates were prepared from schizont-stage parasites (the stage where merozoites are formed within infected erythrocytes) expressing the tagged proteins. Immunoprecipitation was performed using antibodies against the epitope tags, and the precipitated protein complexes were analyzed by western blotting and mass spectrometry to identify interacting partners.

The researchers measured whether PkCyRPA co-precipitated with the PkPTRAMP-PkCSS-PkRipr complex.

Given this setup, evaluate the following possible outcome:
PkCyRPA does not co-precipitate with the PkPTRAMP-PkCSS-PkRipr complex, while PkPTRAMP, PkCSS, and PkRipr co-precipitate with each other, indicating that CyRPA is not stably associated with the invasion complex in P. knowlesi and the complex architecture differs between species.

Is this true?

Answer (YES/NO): YES